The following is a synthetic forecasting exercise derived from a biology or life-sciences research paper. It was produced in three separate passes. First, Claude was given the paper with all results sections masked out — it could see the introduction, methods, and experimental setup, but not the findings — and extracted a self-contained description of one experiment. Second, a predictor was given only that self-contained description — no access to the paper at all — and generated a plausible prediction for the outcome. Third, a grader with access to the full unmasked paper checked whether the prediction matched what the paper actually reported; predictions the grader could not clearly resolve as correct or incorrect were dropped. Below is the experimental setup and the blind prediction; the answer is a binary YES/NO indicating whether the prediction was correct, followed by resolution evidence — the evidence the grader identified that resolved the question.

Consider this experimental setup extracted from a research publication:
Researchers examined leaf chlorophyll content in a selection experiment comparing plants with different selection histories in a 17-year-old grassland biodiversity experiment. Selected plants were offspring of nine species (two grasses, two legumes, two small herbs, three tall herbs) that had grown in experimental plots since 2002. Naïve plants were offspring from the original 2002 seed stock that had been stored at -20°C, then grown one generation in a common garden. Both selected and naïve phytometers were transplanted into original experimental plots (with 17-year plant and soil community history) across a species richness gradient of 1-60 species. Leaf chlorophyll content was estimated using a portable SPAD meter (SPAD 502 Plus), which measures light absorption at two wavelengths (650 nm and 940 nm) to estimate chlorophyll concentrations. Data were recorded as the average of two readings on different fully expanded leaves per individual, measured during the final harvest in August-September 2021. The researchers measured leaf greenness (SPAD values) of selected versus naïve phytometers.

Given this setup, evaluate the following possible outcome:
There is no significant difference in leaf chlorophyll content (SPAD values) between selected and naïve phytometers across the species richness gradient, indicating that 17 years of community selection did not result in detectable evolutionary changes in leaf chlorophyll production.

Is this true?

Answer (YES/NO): YES